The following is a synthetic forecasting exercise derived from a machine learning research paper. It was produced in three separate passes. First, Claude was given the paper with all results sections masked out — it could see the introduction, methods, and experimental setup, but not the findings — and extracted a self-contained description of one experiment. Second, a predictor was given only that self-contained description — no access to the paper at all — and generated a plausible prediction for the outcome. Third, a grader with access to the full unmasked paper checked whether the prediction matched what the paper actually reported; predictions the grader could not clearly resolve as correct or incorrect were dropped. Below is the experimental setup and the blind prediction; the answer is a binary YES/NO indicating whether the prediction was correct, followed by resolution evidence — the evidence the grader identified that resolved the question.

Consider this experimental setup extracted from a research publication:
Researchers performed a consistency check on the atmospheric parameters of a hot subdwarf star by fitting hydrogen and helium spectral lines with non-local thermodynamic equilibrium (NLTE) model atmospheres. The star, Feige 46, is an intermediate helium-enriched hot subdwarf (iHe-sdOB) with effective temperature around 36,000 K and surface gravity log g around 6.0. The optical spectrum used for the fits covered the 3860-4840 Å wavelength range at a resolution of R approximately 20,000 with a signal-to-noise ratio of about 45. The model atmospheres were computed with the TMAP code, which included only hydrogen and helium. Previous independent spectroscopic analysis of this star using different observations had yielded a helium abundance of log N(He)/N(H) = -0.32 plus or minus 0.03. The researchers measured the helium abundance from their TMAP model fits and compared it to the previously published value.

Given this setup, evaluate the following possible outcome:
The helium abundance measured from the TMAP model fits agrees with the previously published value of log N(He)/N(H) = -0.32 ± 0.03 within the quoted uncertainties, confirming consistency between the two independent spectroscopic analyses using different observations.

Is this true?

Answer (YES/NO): YES